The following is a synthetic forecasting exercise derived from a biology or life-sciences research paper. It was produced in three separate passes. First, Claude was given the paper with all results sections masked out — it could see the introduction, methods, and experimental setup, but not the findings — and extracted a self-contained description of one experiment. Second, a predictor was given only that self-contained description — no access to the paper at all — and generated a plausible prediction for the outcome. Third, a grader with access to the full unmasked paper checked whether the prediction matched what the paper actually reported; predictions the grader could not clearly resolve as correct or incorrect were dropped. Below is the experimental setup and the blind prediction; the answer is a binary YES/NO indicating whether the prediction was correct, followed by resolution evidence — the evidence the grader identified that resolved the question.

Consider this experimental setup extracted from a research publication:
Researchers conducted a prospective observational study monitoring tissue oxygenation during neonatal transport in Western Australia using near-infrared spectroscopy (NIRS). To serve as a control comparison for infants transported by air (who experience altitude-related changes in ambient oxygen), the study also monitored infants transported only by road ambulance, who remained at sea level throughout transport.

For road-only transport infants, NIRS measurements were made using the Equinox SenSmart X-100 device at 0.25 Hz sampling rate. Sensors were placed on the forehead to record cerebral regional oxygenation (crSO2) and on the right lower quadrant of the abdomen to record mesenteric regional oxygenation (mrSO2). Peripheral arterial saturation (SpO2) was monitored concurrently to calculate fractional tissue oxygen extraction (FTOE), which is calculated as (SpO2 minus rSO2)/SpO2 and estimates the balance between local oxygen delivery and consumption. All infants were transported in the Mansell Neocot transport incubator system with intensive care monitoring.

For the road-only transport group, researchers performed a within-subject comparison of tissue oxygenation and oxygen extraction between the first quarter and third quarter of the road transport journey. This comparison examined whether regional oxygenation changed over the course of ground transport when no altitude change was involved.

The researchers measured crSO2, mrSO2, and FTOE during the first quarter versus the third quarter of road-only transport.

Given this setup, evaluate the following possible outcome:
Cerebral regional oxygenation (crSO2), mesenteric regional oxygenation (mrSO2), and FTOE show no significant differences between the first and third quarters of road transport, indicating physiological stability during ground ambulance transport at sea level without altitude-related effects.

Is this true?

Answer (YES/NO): YES